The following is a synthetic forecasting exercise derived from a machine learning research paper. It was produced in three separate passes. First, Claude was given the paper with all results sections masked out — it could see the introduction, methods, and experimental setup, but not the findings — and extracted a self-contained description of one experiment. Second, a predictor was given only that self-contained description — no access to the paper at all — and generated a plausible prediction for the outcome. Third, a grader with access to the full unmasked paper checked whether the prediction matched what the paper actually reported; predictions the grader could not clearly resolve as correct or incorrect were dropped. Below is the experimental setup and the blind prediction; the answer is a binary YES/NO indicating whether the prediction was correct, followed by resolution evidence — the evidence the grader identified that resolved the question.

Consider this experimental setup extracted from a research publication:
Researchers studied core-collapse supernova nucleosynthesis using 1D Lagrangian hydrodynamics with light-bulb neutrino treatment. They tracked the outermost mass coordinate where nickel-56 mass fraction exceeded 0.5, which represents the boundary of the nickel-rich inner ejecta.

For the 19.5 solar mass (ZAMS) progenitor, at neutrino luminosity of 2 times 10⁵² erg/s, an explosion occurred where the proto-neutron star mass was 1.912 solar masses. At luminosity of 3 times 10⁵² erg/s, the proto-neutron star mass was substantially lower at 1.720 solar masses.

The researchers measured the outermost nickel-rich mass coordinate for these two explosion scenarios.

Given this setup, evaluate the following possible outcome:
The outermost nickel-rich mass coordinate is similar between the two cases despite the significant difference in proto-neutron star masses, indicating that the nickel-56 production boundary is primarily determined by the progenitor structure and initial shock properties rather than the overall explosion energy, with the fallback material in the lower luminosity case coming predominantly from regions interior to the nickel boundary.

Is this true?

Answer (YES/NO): NO